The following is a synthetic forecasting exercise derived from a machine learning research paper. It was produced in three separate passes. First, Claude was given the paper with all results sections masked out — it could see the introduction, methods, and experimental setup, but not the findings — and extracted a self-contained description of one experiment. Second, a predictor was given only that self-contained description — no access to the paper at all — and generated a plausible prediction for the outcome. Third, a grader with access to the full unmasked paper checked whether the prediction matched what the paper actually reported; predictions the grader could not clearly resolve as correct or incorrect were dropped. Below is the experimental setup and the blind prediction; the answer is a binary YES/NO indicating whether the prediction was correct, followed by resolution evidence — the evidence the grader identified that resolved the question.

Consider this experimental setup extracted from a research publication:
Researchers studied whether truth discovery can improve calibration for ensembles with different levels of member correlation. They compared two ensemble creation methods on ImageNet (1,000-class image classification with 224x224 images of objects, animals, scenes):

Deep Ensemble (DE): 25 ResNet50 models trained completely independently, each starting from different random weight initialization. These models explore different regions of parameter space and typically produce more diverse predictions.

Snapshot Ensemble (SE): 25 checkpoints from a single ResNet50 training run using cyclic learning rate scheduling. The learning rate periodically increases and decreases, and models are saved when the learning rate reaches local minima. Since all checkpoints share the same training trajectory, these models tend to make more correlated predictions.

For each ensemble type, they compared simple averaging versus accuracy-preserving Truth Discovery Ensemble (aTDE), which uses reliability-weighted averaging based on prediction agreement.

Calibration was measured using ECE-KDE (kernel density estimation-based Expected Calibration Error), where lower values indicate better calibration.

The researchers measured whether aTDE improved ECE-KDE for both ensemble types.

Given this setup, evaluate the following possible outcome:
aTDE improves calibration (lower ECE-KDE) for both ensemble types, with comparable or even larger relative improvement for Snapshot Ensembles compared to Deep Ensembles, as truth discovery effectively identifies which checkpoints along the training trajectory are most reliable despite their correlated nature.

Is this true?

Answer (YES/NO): NO